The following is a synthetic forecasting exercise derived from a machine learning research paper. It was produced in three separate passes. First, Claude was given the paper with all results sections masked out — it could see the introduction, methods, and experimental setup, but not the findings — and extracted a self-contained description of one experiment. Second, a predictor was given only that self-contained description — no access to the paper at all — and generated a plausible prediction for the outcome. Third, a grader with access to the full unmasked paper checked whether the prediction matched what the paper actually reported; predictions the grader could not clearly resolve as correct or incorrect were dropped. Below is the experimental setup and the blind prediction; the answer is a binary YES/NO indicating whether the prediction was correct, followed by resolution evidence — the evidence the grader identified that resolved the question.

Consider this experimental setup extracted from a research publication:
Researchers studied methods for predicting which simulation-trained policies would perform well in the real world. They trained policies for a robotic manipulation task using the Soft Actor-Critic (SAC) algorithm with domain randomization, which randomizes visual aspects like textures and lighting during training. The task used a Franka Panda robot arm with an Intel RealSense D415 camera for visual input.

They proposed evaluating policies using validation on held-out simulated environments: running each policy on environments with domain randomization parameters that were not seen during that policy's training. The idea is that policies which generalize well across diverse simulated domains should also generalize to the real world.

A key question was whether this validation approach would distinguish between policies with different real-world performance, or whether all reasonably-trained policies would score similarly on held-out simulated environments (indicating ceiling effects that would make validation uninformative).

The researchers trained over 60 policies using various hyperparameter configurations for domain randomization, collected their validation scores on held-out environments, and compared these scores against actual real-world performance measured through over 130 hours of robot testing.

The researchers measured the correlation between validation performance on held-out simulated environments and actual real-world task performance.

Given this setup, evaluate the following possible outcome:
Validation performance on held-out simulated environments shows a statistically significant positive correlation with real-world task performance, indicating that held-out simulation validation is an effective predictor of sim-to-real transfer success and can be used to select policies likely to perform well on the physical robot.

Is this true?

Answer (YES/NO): NO